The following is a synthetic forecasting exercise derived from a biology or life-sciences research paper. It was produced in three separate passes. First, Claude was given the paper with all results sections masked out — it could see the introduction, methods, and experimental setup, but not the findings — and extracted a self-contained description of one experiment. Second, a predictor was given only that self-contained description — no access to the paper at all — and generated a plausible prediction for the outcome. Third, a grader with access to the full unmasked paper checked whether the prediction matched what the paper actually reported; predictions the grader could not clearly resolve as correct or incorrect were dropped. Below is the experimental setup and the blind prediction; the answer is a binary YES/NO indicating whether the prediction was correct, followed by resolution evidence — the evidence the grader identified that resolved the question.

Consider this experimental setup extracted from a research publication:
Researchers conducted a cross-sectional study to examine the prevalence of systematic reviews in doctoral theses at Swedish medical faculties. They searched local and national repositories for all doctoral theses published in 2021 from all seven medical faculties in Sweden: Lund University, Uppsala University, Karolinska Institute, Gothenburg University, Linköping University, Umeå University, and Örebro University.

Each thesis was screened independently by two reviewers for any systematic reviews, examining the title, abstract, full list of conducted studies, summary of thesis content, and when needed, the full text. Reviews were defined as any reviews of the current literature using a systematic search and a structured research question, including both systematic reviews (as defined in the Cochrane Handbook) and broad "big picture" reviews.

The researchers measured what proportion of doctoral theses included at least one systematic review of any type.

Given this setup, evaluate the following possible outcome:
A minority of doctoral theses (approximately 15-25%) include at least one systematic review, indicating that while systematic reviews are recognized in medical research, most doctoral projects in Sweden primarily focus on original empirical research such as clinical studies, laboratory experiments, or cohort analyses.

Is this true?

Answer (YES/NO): NO